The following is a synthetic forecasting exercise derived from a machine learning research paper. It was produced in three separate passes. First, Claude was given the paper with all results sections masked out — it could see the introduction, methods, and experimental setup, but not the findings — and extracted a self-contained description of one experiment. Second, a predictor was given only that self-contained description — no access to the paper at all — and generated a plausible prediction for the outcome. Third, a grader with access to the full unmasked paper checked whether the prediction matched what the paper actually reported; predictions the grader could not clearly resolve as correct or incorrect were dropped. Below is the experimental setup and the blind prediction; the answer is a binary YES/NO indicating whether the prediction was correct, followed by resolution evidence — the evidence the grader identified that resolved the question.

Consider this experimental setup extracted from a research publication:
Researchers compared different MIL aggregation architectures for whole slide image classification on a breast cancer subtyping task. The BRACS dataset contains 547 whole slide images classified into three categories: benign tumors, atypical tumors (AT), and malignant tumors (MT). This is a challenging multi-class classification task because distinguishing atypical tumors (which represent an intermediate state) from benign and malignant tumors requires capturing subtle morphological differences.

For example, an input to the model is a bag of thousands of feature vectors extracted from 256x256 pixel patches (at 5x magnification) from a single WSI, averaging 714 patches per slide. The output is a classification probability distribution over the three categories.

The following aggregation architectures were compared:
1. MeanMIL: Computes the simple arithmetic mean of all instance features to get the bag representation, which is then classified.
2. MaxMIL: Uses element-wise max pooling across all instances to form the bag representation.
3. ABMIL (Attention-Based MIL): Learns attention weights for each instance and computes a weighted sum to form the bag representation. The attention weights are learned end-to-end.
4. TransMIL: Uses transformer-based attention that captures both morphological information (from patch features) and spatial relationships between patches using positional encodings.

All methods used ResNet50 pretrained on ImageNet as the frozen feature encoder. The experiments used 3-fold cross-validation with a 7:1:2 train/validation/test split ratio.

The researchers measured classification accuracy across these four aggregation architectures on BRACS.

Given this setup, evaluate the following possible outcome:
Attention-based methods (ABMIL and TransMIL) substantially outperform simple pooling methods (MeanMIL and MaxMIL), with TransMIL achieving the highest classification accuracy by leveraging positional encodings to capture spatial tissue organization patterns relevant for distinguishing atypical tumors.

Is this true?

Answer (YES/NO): NO